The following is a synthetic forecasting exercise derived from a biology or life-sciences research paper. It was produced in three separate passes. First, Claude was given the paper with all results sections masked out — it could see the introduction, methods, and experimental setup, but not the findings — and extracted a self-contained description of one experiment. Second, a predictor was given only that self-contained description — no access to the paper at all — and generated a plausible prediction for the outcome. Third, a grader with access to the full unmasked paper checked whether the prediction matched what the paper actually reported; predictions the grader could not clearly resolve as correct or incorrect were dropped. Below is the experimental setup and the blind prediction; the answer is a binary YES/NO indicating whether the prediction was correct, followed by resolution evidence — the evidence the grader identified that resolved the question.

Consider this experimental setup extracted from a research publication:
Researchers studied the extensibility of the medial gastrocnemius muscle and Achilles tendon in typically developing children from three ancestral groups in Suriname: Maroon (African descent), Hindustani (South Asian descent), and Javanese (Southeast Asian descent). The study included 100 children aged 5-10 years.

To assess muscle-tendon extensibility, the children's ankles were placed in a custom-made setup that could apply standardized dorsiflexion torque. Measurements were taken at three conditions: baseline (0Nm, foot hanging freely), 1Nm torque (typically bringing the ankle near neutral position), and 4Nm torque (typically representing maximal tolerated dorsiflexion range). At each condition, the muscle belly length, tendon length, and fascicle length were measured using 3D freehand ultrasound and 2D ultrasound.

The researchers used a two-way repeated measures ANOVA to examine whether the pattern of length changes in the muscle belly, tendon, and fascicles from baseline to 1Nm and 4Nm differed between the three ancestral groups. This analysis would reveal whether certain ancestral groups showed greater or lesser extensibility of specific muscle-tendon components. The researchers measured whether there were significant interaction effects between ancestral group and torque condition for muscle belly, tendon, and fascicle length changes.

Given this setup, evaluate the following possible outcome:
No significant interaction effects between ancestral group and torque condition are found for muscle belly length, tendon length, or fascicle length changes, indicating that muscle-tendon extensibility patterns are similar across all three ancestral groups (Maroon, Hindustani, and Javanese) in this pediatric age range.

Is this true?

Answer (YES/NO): YES